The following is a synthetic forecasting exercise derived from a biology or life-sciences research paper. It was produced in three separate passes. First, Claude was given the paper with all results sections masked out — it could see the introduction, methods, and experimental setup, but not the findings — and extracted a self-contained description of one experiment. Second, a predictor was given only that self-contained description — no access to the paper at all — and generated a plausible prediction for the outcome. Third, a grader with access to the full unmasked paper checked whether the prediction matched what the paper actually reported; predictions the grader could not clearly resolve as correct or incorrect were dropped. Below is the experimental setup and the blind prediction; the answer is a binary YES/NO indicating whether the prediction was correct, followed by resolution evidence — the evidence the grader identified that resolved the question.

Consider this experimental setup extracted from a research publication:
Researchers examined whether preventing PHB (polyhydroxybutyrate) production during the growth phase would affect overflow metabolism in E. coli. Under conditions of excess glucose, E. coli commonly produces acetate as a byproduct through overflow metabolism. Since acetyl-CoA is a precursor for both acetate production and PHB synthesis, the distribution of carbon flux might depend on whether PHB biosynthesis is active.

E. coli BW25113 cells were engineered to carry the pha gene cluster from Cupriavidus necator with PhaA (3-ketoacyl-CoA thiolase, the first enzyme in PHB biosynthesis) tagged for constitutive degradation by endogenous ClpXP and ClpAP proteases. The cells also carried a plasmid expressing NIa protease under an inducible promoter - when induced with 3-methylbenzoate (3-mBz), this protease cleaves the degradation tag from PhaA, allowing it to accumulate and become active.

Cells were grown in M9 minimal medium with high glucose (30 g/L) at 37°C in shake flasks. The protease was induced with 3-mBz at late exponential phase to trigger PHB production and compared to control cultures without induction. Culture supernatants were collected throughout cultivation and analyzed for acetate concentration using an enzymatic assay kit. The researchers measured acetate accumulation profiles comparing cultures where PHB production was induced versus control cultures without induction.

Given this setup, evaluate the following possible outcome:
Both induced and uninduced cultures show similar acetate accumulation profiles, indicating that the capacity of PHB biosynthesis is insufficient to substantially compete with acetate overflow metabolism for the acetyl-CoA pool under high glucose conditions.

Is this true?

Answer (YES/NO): NO